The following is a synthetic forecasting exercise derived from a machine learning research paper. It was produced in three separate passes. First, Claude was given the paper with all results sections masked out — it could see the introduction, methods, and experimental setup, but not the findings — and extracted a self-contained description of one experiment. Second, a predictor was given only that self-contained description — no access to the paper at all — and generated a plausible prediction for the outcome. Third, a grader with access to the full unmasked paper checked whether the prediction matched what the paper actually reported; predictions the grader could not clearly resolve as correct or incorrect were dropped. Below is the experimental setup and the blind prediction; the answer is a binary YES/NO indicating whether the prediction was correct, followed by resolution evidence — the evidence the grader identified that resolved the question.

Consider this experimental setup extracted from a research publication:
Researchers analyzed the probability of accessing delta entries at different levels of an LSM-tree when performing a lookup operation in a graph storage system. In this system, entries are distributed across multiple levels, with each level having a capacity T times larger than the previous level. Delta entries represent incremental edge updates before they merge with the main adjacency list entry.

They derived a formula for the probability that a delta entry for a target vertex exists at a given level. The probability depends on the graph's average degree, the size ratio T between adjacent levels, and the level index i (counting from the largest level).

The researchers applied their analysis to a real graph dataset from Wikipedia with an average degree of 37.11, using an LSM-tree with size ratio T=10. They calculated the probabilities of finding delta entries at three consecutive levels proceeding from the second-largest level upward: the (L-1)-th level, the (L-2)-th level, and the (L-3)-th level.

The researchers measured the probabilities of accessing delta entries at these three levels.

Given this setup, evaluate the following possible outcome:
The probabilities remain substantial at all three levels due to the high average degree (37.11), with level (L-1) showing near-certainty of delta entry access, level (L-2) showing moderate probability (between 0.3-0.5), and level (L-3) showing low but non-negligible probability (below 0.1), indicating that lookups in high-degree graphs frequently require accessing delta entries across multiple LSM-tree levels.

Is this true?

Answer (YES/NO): NO